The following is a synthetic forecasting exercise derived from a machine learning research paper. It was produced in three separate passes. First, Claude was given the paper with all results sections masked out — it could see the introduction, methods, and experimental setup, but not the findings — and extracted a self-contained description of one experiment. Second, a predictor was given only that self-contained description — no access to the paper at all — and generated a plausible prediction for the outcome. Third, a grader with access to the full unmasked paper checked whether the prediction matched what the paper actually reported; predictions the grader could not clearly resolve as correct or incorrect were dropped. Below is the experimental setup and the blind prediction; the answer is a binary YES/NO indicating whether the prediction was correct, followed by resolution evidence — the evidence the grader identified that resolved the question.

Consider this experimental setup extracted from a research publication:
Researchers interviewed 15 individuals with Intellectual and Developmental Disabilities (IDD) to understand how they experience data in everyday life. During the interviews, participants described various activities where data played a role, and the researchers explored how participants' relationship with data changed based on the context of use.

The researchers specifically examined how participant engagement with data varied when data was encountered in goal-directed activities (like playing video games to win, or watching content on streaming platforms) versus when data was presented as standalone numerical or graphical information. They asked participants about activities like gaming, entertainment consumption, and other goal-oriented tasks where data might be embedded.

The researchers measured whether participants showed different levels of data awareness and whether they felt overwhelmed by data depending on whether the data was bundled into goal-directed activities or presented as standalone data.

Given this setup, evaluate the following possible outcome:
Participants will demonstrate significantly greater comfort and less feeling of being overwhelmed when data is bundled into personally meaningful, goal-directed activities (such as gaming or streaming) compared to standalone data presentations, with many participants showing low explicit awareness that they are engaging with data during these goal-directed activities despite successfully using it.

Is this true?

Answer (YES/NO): YES